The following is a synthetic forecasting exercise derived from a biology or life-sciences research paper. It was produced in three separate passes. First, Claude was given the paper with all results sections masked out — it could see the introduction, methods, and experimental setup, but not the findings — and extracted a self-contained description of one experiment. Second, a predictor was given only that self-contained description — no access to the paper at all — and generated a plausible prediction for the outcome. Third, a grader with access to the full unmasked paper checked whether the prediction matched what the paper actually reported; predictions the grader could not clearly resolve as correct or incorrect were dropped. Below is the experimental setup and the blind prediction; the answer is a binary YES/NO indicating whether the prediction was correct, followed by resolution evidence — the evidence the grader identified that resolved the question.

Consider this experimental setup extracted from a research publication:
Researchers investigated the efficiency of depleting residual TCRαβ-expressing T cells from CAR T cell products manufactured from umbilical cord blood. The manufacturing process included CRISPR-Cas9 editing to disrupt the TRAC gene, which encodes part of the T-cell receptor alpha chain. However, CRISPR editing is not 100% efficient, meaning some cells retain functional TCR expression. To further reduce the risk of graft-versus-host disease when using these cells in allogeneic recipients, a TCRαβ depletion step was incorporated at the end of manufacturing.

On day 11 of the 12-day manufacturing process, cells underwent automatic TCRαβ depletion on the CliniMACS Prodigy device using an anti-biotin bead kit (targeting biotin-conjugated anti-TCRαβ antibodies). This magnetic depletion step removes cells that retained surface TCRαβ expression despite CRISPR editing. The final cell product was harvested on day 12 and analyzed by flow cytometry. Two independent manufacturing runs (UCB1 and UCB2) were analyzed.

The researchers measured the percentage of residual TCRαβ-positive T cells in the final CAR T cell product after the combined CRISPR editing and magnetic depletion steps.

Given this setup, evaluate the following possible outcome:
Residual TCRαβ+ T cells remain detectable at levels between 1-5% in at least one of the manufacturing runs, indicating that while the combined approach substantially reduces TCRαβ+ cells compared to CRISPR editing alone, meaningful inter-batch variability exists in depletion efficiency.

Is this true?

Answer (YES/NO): NO